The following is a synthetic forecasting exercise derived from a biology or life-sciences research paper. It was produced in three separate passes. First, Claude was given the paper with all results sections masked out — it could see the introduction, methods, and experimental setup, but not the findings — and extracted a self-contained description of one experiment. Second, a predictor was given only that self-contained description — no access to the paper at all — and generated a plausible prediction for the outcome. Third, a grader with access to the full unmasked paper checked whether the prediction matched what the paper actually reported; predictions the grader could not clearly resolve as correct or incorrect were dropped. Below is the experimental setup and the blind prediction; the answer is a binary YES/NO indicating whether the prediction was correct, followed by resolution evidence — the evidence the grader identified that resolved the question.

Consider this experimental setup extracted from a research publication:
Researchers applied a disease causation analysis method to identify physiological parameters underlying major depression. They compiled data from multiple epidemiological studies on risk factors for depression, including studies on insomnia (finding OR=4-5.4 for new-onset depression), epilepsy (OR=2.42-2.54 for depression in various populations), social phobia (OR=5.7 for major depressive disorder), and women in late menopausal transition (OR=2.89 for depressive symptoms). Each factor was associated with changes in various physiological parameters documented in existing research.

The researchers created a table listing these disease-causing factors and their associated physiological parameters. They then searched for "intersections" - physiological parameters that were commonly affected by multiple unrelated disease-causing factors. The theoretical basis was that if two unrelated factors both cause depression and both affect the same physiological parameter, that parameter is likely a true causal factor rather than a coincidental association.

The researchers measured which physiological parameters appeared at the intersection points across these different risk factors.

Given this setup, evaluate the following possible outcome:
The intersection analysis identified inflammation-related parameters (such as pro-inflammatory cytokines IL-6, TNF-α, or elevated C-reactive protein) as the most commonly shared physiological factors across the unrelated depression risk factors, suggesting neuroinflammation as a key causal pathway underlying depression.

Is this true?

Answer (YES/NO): NO